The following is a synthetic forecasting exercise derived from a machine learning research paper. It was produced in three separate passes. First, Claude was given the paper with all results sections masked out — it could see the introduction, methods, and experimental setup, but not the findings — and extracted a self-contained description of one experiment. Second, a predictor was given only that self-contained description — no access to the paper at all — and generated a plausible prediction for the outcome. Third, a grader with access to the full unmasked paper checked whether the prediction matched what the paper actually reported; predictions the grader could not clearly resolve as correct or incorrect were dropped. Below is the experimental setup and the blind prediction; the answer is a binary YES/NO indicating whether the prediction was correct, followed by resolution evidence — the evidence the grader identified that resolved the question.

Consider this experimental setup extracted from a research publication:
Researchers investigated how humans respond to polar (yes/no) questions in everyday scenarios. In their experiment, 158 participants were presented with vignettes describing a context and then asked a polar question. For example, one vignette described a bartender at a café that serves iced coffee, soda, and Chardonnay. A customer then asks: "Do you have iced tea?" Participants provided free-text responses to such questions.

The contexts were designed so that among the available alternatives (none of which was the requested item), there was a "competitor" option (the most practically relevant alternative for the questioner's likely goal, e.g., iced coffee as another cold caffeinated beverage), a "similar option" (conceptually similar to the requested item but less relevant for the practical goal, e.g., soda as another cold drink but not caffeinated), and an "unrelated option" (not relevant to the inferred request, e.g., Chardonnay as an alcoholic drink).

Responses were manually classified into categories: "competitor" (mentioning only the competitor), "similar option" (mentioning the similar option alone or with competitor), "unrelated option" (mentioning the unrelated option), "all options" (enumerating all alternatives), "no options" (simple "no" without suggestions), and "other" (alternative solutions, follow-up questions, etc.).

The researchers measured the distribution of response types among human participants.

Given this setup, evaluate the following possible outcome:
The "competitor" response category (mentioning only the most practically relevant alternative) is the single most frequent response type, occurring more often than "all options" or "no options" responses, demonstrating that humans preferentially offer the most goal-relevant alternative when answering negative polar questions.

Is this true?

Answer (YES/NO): YES